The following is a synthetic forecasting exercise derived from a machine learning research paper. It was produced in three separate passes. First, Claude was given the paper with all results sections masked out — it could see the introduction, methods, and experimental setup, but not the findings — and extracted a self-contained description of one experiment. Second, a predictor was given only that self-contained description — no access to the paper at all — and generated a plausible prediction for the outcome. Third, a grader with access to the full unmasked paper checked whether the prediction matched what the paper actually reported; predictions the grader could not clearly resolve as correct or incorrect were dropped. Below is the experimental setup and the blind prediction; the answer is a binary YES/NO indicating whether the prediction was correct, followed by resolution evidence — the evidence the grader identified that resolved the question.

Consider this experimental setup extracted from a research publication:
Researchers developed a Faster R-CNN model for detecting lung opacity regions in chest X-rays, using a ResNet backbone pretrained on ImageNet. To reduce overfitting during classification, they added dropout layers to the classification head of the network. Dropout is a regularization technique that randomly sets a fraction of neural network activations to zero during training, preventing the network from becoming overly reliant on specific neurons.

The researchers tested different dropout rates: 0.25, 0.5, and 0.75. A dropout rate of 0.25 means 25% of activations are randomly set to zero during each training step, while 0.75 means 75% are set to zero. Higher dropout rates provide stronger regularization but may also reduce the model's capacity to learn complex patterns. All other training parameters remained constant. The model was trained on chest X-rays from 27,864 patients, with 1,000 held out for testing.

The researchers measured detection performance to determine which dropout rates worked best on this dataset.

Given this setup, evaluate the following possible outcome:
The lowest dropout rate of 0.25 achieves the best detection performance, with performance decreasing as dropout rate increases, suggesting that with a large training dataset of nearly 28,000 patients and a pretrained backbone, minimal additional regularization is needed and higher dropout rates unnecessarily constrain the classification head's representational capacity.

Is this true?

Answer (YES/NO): NO